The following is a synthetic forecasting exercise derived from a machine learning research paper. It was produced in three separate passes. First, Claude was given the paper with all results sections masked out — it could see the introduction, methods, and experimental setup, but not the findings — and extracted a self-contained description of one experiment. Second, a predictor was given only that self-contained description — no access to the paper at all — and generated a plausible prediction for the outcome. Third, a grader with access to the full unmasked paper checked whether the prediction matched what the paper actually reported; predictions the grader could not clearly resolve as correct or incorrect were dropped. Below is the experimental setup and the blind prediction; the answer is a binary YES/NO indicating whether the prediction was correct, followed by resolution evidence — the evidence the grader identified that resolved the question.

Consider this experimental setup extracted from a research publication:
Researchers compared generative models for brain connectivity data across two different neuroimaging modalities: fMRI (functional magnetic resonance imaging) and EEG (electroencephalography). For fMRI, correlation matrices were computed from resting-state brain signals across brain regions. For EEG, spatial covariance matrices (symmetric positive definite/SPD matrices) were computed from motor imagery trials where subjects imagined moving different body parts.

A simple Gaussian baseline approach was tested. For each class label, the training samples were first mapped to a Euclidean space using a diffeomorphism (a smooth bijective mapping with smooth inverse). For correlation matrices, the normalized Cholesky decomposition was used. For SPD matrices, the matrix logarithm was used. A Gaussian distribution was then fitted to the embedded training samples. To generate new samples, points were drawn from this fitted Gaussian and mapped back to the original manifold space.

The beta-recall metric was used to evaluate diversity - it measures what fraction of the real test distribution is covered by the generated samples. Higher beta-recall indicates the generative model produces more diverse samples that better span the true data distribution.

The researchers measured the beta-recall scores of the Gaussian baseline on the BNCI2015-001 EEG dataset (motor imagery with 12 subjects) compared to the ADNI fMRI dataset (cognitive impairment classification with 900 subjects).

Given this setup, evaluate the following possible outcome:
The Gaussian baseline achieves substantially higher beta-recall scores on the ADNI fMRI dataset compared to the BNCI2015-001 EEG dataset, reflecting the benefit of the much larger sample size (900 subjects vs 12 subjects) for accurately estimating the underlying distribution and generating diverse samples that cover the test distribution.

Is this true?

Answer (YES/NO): NO